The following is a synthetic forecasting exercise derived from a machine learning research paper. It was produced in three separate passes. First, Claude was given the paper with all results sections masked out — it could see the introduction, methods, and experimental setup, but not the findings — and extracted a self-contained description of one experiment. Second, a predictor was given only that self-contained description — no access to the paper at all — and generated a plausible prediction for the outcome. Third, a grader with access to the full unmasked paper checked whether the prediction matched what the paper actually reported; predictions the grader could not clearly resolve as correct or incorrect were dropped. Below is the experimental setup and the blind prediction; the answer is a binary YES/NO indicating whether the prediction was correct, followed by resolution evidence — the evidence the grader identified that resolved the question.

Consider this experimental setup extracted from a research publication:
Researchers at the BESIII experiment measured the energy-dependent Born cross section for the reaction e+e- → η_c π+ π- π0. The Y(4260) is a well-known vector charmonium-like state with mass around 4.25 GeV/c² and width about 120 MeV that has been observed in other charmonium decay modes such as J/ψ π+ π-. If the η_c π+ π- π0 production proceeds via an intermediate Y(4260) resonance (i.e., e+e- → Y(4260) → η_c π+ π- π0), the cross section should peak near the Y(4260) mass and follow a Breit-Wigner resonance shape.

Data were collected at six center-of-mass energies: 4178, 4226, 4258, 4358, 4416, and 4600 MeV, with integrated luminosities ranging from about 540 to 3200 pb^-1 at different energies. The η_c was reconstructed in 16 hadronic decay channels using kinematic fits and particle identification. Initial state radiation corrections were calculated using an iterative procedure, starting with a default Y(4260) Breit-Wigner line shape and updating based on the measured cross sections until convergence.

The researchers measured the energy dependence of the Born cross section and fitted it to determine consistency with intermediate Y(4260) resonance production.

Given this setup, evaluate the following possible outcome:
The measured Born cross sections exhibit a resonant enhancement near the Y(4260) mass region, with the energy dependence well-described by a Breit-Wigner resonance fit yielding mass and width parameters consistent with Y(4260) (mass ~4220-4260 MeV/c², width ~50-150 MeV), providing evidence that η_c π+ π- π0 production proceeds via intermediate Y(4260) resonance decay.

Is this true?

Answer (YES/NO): YES